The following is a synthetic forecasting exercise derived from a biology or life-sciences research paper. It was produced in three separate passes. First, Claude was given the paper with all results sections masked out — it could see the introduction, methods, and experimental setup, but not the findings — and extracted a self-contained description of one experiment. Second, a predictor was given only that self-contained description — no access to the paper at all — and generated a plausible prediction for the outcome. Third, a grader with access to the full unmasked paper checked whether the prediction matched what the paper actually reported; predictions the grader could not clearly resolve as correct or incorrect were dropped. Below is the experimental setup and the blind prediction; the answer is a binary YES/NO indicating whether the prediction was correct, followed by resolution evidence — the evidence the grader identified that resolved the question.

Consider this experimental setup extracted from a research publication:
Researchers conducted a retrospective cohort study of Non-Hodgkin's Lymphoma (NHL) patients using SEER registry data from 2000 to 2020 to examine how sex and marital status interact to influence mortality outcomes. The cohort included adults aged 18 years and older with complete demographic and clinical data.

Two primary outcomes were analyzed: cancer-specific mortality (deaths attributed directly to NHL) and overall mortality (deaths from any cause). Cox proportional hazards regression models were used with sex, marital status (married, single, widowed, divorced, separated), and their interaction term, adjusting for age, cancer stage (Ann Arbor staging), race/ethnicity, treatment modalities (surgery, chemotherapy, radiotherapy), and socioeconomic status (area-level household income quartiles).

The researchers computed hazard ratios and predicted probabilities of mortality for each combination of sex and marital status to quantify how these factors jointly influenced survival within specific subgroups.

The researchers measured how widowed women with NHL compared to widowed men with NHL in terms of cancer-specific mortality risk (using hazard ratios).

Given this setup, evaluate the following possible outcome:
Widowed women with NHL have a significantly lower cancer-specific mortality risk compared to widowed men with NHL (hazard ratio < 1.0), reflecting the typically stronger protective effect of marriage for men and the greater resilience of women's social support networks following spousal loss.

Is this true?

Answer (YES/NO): NO